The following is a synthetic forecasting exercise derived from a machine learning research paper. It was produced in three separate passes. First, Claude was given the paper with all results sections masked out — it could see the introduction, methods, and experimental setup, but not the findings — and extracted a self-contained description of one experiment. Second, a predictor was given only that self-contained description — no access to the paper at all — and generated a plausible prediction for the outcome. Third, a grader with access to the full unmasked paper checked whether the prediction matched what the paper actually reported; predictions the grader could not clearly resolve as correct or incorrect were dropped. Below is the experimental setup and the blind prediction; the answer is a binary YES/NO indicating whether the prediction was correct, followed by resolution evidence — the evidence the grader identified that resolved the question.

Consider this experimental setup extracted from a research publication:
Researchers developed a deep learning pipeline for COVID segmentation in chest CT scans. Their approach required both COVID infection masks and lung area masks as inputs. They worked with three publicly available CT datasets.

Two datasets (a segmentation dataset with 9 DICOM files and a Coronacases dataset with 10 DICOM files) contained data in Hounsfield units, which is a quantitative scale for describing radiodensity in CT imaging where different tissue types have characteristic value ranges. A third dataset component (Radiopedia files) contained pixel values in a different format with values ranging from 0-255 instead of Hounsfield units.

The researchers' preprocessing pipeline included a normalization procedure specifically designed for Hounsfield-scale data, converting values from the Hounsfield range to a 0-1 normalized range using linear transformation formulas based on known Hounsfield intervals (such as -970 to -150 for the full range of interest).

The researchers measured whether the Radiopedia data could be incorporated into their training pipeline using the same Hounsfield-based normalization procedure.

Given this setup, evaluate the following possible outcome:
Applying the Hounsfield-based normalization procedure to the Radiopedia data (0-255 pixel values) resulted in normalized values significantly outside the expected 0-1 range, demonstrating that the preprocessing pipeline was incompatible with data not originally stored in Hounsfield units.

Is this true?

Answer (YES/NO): NO